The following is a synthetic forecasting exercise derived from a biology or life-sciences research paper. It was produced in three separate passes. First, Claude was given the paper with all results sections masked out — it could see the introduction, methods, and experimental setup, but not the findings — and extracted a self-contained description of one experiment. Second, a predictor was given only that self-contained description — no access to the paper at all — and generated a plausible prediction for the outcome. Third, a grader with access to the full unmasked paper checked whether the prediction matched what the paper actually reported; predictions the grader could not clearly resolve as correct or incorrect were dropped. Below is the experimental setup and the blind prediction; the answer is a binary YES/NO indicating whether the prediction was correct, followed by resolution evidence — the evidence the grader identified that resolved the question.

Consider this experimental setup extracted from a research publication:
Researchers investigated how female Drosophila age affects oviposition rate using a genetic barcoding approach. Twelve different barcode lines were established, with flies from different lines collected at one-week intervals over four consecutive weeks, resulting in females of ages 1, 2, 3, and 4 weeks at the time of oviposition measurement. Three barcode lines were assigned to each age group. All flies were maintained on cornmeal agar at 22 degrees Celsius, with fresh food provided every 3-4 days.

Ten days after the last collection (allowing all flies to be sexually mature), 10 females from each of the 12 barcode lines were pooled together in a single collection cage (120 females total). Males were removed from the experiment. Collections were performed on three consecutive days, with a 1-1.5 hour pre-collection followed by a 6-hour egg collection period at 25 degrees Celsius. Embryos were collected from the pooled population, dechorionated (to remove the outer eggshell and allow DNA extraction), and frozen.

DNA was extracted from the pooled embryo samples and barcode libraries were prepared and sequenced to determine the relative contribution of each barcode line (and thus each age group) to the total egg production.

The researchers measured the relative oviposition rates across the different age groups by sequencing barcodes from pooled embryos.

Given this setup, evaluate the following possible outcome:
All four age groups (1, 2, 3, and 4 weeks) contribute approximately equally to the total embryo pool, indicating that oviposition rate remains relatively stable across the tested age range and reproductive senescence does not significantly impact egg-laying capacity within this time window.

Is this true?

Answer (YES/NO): NO